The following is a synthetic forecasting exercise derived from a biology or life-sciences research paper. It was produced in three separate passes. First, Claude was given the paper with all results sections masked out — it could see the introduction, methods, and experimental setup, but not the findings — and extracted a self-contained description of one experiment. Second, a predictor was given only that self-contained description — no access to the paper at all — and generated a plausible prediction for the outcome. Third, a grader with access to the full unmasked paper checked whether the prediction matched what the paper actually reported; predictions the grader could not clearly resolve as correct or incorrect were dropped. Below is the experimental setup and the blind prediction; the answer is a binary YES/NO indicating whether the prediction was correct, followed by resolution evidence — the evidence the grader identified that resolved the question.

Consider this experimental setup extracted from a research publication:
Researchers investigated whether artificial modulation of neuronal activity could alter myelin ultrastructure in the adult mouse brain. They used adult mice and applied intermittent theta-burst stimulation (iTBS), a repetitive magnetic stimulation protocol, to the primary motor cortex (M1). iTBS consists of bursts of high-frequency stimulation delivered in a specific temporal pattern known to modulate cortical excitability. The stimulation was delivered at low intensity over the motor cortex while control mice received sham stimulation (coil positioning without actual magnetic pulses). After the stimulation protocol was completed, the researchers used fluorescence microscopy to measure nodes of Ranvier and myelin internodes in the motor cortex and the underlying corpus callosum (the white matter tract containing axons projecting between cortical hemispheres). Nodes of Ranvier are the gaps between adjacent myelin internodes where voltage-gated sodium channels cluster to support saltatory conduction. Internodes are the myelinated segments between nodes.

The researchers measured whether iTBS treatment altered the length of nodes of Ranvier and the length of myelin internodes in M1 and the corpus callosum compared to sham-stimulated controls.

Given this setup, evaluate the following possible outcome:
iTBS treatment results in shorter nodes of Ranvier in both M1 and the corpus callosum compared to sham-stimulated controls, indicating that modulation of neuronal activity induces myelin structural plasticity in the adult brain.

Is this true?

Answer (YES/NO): YES